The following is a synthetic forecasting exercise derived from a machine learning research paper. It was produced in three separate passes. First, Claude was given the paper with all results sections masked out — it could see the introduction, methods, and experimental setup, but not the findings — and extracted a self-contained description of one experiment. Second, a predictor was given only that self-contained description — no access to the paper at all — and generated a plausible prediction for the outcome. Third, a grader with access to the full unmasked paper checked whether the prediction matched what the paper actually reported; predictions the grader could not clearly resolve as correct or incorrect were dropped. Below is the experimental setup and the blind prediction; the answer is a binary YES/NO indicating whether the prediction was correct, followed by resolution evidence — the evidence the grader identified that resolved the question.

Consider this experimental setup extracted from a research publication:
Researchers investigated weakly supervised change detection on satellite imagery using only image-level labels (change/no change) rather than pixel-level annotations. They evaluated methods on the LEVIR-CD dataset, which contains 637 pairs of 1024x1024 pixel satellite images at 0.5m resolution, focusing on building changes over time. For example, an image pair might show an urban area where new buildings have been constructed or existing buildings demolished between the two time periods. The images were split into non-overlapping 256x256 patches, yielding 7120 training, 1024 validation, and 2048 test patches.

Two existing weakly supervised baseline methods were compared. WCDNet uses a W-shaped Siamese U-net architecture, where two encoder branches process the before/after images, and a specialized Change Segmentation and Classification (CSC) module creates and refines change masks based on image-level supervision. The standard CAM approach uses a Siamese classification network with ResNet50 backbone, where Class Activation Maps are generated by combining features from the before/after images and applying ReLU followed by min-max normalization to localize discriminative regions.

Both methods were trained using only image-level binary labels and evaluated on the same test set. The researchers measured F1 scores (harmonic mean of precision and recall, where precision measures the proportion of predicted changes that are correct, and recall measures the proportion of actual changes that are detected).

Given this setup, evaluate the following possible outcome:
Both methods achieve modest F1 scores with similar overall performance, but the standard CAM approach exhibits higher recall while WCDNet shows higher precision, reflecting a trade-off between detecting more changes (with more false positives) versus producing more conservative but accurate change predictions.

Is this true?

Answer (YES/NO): YES